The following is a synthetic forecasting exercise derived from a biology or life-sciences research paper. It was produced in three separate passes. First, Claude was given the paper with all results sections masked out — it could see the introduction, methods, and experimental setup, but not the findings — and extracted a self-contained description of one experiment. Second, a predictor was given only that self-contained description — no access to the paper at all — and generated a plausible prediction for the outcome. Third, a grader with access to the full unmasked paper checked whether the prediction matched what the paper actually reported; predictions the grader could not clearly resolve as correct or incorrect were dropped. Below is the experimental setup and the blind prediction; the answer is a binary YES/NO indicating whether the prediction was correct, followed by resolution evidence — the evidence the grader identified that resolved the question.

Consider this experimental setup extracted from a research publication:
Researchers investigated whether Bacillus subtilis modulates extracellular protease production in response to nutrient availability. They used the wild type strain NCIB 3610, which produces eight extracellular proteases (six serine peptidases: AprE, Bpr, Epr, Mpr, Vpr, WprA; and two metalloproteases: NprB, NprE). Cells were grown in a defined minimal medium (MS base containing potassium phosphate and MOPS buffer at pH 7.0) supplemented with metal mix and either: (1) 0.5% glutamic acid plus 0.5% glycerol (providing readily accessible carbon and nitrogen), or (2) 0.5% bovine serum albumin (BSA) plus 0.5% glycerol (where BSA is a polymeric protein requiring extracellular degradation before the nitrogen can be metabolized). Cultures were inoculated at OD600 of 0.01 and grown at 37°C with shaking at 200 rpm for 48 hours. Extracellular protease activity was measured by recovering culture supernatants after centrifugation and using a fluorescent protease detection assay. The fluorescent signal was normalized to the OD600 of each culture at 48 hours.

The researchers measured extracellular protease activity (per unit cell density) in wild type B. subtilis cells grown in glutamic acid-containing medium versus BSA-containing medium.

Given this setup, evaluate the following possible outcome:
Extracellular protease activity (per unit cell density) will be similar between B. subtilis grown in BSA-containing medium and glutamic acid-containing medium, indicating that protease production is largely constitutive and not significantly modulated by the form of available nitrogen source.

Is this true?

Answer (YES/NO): YES